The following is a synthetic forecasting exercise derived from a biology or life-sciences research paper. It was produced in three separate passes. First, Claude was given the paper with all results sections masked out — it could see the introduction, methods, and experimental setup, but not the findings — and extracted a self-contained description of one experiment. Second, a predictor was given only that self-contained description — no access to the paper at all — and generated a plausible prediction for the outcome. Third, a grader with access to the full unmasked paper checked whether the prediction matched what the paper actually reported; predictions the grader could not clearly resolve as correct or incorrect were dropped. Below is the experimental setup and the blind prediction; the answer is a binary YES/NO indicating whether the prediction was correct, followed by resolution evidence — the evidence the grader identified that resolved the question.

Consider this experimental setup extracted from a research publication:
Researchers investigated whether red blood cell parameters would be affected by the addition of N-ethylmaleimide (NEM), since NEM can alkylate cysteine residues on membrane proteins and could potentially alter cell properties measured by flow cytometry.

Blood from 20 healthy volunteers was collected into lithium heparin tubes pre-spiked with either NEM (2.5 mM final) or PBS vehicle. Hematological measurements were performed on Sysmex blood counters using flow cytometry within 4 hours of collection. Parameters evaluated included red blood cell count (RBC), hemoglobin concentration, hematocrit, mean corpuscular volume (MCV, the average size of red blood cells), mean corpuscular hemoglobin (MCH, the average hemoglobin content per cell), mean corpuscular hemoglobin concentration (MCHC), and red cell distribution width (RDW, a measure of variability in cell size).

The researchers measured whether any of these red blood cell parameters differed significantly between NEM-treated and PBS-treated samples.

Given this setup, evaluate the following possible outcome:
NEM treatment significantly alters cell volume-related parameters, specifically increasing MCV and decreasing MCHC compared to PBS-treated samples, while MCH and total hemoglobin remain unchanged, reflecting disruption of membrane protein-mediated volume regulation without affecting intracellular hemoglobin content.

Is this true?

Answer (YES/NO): NO